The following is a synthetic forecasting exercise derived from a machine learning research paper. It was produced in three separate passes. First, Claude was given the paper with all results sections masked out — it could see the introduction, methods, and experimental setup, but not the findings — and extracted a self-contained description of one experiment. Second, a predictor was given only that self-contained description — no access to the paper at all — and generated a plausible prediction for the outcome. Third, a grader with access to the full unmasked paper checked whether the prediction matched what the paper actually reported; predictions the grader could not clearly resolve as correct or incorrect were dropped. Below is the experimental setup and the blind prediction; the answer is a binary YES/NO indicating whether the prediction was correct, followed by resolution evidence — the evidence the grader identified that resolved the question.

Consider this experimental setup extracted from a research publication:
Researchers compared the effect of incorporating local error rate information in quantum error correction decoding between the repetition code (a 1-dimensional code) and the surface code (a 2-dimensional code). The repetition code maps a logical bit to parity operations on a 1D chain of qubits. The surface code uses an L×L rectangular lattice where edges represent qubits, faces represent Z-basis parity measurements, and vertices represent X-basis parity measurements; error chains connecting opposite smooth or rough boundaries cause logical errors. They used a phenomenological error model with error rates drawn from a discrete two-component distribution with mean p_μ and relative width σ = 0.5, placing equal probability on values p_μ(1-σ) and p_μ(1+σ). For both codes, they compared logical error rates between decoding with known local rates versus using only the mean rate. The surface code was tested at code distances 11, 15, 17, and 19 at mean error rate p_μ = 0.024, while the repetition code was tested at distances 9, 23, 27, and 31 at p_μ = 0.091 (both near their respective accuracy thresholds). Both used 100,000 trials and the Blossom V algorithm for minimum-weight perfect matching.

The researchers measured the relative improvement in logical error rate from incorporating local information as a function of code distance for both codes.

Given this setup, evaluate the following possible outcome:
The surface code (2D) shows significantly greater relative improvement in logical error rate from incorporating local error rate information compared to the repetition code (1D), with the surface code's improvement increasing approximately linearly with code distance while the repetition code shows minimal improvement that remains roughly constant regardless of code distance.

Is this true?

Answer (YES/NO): NO